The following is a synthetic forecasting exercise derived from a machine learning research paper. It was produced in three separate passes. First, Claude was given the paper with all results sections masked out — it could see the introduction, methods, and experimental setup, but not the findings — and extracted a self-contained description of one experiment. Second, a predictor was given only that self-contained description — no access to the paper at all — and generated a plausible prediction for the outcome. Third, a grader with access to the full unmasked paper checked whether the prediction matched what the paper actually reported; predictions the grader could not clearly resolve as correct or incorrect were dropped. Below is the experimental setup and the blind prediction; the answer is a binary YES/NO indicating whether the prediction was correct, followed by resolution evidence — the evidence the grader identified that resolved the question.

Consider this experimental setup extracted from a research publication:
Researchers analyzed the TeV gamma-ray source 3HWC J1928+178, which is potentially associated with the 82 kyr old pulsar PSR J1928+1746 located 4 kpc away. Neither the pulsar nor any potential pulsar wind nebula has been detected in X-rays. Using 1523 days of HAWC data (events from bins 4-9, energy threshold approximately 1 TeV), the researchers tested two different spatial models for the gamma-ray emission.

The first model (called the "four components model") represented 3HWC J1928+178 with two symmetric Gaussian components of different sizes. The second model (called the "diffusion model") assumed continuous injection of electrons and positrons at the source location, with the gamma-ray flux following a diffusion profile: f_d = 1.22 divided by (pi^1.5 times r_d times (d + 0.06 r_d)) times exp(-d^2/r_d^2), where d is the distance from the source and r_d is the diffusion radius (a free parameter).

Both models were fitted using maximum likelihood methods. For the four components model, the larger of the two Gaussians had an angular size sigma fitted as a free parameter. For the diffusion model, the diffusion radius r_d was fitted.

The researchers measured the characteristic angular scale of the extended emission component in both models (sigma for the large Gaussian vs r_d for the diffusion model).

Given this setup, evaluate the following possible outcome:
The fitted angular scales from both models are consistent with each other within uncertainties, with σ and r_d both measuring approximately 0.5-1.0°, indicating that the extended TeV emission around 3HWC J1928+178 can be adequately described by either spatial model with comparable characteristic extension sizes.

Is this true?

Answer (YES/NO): NO